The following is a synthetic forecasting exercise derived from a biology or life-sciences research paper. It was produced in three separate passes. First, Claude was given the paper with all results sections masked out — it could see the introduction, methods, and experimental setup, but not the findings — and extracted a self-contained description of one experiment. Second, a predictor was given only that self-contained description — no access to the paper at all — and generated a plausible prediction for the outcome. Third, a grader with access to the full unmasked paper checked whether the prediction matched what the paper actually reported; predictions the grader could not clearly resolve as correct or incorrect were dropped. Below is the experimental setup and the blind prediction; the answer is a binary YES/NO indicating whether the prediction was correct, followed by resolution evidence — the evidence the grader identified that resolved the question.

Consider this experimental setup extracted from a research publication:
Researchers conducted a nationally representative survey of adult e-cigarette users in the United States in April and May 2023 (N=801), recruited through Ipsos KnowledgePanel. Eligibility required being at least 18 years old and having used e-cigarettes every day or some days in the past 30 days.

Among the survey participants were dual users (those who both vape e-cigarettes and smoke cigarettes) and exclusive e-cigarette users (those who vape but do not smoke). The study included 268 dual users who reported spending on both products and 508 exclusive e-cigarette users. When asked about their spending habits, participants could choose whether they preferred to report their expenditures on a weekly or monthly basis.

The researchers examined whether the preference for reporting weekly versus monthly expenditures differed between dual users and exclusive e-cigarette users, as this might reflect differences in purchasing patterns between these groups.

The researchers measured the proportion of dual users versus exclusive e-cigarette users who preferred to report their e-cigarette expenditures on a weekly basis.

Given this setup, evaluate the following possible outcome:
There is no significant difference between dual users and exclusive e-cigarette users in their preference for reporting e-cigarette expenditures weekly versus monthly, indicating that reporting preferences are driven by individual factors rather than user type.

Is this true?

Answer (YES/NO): YES